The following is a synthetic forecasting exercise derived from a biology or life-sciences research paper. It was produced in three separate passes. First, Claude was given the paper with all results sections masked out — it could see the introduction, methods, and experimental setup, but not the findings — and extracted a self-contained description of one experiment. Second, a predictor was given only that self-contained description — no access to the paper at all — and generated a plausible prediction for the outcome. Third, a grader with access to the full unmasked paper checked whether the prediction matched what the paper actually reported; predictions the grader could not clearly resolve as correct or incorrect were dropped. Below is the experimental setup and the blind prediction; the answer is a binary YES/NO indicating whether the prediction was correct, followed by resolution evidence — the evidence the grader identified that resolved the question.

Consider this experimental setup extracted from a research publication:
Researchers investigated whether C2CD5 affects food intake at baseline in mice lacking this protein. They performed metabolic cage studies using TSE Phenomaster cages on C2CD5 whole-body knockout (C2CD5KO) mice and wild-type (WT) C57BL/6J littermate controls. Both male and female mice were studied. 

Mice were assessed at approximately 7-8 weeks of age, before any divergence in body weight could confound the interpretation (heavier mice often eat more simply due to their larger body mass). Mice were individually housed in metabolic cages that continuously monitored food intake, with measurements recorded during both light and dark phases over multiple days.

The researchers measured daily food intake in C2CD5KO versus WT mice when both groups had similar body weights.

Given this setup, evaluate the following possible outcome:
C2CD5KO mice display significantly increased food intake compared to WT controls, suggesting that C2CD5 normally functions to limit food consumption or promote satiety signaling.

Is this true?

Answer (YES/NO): YES